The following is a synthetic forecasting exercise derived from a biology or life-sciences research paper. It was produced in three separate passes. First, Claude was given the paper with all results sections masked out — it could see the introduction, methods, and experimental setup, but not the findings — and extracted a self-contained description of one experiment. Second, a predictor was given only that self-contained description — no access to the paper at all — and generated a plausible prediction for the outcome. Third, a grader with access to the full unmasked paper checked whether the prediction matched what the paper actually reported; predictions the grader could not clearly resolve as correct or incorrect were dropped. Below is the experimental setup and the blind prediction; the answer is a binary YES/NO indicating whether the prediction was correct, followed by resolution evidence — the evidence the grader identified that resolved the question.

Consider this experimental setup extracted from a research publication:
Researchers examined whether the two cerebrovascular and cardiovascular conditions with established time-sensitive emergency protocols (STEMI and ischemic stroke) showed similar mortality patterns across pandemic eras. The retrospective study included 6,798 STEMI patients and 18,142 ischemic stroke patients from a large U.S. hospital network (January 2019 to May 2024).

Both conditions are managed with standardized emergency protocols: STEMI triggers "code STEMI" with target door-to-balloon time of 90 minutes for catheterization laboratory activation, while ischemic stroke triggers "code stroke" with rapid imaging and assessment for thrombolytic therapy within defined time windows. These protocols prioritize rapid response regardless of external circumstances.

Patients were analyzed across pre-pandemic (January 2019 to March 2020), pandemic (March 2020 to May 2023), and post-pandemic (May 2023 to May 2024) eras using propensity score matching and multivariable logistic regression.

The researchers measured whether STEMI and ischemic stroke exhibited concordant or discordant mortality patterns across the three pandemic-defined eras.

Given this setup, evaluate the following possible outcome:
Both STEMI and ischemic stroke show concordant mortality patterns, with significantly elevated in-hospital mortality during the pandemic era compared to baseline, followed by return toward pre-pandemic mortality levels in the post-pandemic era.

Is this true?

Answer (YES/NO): NO